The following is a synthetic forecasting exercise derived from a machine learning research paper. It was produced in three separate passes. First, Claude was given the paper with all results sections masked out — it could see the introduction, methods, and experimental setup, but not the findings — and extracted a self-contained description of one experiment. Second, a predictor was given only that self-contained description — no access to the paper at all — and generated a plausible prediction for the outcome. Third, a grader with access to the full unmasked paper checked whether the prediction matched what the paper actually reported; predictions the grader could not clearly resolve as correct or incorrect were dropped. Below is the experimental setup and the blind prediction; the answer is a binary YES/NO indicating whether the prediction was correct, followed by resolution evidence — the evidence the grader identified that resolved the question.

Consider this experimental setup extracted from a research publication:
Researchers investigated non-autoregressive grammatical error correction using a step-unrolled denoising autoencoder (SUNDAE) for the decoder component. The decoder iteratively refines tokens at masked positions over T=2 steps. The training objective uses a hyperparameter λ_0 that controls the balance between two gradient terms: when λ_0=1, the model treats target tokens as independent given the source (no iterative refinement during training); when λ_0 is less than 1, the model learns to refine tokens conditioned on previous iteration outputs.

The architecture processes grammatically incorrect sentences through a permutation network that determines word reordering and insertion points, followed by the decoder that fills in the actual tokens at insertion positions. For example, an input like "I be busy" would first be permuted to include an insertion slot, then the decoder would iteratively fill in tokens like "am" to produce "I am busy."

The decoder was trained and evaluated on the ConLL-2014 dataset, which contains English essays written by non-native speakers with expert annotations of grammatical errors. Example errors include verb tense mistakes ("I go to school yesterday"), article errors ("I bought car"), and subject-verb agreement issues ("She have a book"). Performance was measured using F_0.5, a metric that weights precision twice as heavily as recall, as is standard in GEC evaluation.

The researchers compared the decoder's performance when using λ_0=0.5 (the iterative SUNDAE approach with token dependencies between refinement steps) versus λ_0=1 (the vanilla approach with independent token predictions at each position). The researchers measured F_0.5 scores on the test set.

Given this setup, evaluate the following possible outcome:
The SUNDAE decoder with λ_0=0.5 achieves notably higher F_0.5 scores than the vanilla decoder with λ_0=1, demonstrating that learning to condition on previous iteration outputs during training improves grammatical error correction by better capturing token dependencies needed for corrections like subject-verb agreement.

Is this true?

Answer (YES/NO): NO